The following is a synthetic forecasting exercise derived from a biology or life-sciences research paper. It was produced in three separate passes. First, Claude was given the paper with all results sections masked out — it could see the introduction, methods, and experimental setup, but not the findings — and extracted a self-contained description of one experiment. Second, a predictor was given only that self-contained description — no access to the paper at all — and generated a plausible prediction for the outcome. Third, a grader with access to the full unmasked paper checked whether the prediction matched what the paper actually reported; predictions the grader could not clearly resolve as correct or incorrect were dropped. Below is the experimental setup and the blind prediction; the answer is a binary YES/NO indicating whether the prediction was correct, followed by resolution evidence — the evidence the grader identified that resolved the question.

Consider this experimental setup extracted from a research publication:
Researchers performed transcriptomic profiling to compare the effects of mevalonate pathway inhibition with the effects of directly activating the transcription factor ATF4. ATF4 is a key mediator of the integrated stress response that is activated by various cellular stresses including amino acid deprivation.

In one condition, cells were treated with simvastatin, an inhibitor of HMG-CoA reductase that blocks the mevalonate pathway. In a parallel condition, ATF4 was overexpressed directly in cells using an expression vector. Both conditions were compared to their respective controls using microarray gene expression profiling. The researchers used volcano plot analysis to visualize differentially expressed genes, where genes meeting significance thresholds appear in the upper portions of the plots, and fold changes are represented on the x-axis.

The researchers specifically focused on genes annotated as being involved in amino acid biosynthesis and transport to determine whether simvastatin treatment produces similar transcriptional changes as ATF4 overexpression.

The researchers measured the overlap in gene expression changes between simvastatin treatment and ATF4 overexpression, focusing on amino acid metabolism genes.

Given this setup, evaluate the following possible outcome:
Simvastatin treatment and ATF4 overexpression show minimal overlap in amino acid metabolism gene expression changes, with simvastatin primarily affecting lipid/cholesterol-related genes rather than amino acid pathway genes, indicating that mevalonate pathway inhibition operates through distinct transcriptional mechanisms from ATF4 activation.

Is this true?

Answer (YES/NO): NO